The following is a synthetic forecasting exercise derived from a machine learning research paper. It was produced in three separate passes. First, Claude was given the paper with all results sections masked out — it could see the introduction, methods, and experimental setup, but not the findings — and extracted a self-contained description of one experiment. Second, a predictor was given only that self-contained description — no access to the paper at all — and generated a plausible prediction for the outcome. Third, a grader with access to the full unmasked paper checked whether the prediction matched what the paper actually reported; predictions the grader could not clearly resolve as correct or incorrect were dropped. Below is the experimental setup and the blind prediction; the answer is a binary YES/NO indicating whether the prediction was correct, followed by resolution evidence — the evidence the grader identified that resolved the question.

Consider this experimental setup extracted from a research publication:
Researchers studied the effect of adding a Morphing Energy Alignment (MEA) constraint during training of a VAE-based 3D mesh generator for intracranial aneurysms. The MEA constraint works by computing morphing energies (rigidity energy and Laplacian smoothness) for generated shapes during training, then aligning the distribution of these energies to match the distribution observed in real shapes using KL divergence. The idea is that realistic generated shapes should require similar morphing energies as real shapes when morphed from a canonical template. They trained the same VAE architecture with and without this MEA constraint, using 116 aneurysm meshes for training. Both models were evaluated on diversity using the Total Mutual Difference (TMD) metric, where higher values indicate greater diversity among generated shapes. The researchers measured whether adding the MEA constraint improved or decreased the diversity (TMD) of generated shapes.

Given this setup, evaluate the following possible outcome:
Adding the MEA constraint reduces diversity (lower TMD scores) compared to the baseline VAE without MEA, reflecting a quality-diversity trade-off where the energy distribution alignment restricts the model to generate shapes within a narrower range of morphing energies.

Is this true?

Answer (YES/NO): NO